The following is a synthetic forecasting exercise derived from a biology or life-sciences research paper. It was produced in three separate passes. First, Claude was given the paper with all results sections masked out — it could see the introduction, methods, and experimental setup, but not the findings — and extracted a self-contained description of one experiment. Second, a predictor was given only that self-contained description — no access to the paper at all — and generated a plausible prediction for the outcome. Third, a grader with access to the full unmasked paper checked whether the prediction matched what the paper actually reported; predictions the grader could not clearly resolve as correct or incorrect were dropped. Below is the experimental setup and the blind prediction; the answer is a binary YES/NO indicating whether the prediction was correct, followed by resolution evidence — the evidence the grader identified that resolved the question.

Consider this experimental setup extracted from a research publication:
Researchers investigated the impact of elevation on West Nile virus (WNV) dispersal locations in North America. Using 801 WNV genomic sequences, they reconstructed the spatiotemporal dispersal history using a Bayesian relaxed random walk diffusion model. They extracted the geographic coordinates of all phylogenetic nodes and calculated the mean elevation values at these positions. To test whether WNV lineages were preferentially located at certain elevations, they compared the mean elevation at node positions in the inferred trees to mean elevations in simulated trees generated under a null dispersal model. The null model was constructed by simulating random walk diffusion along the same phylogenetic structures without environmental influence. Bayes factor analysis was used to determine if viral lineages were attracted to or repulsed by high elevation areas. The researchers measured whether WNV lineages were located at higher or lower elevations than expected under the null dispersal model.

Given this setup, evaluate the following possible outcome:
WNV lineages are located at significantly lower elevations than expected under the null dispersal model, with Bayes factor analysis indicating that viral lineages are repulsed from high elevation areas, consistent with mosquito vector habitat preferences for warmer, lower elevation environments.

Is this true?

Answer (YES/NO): YES